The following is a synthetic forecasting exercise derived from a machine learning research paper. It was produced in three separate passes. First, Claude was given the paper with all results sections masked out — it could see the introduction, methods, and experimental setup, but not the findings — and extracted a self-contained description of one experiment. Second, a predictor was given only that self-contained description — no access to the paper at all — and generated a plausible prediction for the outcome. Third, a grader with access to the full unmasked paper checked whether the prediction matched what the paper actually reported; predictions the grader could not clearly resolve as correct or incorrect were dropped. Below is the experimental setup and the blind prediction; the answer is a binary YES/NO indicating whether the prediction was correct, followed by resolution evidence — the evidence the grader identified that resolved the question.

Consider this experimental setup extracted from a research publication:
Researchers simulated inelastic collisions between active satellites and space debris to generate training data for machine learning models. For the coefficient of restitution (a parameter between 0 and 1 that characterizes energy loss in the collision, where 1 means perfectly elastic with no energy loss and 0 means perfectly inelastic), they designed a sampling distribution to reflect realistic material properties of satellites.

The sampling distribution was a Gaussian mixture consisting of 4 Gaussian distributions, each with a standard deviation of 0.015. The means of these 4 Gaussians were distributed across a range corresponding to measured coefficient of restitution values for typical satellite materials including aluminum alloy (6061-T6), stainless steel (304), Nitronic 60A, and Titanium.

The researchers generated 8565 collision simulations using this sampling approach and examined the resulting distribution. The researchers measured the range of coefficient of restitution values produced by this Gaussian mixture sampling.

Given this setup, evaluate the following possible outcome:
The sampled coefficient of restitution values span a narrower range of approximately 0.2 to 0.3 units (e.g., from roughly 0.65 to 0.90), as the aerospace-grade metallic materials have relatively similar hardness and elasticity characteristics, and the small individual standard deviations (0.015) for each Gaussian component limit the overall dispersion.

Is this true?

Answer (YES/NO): NO